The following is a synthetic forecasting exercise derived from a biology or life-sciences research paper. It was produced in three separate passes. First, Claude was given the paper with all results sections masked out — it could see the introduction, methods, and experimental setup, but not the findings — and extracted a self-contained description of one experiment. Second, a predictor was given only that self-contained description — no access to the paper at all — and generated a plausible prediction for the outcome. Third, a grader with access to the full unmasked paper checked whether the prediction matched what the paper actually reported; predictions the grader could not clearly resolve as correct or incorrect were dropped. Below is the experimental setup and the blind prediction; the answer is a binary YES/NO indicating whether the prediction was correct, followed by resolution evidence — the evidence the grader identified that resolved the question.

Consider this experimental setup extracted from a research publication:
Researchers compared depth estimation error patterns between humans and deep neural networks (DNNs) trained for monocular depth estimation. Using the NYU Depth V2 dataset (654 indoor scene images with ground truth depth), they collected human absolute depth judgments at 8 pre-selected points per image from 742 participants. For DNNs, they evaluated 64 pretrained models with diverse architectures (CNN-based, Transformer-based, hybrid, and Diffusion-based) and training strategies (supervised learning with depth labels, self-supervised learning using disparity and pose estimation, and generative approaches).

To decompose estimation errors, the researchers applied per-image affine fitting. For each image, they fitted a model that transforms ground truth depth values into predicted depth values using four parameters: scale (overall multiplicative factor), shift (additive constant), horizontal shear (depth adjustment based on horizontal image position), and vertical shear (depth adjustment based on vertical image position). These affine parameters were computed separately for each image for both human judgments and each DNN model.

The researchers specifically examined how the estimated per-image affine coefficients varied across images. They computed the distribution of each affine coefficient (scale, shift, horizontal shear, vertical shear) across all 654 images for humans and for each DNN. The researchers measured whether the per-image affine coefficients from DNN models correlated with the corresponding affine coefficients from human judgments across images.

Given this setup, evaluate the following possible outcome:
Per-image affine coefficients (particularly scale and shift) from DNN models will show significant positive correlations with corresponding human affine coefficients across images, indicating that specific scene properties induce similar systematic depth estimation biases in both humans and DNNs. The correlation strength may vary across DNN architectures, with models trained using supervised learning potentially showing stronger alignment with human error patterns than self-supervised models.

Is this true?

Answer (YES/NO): NO